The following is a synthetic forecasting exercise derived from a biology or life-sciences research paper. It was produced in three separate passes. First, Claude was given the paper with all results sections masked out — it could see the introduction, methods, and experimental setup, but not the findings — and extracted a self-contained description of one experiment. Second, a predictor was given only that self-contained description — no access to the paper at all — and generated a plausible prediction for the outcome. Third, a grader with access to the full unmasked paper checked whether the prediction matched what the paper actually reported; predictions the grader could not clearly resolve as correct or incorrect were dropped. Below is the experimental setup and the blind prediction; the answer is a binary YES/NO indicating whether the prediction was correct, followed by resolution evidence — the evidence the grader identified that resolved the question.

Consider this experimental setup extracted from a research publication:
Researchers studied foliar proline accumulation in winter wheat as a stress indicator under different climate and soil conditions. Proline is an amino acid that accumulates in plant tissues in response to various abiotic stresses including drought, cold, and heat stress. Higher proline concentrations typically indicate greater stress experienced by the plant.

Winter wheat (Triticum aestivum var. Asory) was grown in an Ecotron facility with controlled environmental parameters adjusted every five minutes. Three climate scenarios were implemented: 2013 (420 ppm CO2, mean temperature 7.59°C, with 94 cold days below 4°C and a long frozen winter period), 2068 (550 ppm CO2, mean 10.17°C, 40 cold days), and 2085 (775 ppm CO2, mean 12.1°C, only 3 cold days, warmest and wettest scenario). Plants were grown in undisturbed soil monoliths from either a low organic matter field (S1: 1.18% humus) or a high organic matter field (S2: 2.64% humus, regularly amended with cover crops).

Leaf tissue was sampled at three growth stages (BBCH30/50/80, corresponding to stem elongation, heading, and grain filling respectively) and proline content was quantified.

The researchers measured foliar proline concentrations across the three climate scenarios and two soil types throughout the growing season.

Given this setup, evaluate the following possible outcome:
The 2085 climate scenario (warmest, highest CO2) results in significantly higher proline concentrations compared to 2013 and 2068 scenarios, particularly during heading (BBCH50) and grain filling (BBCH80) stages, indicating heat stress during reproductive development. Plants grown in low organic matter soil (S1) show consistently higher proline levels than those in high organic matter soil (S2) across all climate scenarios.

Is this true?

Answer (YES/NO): NO